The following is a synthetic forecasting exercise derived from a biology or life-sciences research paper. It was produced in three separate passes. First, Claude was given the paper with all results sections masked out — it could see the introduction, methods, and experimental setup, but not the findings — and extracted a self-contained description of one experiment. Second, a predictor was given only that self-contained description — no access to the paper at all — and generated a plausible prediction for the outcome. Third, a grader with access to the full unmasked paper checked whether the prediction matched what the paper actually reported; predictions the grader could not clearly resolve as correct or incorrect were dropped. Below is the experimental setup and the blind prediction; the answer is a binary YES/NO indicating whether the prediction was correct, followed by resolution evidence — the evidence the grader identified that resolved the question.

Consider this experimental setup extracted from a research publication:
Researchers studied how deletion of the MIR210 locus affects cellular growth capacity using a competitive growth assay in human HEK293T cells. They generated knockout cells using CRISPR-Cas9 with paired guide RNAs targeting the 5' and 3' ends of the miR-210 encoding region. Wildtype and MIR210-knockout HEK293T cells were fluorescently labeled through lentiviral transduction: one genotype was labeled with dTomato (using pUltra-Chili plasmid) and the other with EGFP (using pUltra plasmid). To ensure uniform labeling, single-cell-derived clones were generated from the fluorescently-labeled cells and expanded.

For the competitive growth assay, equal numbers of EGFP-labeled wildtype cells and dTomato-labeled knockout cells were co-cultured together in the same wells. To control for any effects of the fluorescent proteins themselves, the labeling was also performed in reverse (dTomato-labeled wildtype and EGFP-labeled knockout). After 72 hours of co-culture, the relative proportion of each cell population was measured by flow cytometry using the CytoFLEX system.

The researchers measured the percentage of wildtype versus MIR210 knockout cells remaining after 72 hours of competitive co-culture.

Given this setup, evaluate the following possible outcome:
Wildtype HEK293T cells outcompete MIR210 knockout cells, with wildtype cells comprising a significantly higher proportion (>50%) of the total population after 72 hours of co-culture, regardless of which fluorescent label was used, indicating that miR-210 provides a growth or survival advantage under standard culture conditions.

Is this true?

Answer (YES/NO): YES